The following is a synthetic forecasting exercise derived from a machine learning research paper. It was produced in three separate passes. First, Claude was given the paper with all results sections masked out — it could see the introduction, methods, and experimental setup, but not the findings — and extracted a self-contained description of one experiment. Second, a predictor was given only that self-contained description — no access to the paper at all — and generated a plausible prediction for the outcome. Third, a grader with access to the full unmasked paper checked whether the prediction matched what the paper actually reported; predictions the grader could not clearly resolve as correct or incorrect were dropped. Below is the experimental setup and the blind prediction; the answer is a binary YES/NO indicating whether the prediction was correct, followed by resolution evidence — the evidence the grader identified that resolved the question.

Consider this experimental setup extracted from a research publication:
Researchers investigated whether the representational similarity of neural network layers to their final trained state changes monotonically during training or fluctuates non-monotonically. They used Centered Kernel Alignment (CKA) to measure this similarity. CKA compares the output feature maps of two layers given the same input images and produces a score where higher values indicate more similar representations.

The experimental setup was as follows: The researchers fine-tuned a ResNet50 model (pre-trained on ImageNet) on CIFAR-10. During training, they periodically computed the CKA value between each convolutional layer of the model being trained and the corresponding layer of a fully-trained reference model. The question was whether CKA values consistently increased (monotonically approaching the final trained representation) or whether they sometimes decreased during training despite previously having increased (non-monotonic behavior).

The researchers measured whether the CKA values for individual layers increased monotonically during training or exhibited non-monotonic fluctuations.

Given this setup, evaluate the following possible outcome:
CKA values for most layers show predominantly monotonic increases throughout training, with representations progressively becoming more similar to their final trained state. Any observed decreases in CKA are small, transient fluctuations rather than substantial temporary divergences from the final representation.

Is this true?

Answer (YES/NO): NO